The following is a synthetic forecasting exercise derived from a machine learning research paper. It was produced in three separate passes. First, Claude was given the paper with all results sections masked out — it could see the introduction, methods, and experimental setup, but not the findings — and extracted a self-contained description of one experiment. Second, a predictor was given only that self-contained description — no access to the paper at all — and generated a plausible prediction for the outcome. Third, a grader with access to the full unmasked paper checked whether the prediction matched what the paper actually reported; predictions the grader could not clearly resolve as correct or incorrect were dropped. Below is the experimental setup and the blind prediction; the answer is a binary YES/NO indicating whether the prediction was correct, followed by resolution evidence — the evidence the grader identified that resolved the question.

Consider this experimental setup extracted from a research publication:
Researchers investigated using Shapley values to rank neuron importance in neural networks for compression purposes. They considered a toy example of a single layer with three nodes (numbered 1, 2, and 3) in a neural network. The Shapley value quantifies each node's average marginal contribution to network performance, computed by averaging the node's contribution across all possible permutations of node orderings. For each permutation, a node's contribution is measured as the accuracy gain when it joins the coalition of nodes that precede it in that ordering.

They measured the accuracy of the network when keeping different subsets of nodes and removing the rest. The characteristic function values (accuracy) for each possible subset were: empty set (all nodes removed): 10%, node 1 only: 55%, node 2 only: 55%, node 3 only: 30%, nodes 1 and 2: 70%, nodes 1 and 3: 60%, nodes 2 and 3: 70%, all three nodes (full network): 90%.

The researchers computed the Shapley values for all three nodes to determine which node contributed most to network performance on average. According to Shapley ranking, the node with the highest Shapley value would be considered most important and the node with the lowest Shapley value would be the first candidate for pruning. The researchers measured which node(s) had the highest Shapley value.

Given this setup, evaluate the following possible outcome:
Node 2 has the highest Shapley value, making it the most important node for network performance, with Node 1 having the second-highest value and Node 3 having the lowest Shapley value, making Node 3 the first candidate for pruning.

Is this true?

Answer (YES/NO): NO